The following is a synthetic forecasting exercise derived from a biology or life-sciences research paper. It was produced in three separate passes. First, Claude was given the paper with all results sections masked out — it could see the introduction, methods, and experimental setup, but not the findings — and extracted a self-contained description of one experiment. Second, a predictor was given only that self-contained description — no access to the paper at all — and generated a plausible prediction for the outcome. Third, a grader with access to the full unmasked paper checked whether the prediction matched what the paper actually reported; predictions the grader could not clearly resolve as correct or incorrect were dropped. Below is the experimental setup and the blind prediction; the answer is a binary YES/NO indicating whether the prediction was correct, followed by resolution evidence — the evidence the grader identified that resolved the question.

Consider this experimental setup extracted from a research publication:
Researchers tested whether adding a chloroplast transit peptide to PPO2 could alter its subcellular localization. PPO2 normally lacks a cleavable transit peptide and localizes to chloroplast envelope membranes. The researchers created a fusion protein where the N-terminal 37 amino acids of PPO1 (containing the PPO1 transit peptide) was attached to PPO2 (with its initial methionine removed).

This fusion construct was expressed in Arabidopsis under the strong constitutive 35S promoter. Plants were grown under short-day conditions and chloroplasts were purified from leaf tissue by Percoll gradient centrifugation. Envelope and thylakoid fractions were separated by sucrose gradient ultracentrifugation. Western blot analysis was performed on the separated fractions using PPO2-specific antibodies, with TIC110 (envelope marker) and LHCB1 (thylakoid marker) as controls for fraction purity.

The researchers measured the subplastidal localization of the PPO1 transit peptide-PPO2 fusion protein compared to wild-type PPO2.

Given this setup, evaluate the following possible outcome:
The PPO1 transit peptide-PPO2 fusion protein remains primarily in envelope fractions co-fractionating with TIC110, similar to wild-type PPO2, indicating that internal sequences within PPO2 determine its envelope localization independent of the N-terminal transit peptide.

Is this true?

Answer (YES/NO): NO